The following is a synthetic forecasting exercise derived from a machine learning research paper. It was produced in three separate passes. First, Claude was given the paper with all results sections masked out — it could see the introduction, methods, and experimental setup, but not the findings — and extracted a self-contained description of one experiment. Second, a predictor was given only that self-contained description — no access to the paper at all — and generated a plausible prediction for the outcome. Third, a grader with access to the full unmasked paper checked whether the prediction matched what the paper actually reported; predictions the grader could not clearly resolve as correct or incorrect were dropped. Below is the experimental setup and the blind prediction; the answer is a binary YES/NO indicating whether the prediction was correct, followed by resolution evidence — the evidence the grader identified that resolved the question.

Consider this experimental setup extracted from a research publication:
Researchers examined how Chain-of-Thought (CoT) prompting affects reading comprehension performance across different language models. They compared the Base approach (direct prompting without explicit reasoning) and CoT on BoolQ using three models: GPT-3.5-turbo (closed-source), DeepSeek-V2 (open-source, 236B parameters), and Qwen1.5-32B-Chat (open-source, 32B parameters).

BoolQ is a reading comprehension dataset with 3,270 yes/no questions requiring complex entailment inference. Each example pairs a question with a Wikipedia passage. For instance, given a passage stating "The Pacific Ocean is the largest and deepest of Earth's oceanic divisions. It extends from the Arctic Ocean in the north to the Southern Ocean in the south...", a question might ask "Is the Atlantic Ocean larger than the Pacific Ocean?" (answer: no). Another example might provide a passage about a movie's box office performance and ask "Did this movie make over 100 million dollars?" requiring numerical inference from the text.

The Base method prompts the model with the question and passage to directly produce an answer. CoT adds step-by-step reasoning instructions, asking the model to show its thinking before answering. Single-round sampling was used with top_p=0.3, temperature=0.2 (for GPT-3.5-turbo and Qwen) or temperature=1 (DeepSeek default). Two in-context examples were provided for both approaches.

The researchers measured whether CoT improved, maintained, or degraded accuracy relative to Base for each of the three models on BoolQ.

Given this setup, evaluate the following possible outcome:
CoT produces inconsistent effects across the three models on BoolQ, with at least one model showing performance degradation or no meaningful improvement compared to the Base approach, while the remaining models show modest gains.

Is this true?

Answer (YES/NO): NO